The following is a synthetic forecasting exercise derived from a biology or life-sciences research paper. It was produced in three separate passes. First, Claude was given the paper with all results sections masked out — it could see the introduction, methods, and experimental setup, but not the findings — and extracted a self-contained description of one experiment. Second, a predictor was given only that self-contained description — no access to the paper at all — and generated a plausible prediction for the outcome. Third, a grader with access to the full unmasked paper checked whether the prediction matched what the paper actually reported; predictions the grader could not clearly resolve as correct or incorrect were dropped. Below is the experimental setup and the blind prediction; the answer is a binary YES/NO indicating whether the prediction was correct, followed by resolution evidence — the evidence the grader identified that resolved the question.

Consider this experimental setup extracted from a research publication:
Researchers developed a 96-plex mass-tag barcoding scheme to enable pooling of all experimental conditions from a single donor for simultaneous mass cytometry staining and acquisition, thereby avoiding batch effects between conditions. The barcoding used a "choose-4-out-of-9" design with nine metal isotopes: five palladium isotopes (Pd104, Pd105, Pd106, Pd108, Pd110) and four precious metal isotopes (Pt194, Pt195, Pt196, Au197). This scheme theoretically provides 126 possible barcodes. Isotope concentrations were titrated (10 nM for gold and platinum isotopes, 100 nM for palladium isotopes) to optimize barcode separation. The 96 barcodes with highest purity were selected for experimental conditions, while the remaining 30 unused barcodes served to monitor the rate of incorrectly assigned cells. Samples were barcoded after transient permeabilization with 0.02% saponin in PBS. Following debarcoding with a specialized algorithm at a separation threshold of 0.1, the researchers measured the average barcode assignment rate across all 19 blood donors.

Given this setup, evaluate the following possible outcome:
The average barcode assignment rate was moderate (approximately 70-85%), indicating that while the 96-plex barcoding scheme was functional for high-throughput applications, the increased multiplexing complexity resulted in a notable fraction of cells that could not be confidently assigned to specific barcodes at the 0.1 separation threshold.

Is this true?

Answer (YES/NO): YES